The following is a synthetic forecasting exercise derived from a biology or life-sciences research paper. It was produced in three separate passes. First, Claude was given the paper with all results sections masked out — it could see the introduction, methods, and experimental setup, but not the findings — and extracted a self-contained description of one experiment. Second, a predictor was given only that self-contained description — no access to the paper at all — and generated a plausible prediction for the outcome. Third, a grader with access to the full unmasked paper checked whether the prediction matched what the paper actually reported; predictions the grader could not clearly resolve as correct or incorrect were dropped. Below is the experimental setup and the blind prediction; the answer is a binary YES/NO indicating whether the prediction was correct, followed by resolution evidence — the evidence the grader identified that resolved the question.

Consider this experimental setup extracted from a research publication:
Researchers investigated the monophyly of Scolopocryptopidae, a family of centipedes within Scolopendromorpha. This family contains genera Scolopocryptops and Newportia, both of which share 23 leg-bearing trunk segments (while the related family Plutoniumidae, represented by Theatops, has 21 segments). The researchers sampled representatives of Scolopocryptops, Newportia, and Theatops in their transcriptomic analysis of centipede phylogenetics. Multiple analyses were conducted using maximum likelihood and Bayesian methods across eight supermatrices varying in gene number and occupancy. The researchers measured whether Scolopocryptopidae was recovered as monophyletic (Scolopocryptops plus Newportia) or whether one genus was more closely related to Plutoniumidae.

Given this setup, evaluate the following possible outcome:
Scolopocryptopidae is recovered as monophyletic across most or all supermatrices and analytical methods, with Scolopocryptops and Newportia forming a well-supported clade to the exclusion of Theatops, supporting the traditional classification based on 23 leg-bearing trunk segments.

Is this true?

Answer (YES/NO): NO